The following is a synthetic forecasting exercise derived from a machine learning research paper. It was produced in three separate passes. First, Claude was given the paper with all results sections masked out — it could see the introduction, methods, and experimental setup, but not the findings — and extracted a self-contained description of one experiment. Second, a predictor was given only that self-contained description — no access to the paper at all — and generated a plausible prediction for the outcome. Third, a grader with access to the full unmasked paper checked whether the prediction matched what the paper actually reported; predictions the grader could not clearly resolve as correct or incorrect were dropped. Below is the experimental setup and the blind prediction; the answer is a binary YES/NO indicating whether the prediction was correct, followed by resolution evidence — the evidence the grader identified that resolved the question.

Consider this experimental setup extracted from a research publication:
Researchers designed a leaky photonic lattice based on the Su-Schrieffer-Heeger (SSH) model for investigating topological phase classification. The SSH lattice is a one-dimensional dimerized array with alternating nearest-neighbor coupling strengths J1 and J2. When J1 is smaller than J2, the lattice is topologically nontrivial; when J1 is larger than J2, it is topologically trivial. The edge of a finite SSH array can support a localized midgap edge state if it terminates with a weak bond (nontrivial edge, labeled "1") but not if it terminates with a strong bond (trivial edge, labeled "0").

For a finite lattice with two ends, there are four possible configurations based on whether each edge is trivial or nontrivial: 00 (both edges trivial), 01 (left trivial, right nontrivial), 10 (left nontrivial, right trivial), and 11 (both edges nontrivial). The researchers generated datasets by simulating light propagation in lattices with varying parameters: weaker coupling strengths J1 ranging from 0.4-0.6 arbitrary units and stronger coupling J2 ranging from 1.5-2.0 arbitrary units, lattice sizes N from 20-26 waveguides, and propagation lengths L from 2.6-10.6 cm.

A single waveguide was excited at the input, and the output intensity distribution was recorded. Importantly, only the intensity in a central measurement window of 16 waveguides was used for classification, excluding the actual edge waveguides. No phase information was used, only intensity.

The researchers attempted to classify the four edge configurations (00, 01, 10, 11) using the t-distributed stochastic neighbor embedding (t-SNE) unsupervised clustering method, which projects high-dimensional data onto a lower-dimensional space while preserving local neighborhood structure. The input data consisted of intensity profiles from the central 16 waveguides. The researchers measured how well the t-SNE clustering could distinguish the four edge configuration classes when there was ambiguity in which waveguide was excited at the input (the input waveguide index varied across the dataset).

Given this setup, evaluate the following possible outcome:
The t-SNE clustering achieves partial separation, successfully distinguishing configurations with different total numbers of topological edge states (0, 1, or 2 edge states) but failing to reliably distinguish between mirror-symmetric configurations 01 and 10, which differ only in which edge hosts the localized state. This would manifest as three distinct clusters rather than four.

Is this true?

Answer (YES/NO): NO